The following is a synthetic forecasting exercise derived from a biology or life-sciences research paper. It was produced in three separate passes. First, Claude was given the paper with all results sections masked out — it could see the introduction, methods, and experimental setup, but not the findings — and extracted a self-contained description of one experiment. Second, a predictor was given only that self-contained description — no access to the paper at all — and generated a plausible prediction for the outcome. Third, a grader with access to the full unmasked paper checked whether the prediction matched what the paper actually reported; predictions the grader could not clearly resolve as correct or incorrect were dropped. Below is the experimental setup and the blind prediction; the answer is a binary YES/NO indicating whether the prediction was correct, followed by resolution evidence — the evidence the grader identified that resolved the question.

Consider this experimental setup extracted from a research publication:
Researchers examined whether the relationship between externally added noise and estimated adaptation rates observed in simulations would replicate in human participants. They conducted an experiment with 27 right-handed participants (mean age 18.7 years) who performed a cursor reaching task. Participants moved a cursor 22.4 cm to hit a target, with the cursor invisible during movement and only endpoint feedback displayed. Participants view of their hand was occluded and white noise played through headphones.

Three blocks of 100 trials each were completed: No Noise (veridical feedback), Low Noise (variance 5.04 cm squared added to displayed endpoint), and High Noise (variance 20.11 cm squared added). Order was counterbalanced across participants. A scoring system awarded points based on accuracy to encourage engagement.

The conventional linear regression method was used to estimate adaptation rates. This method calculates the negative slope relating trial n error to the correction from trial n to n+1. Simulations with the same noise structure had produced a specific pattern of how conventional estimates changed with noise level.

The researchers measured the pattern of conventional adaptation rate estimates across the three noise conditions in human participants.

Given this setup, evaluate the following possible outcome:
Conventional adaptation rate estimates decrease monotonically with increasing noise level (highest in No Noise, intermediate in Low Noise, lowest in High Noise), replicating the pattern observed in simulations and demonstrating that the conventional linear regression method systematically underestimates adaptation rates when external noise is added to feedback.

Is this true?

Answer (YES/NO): NO